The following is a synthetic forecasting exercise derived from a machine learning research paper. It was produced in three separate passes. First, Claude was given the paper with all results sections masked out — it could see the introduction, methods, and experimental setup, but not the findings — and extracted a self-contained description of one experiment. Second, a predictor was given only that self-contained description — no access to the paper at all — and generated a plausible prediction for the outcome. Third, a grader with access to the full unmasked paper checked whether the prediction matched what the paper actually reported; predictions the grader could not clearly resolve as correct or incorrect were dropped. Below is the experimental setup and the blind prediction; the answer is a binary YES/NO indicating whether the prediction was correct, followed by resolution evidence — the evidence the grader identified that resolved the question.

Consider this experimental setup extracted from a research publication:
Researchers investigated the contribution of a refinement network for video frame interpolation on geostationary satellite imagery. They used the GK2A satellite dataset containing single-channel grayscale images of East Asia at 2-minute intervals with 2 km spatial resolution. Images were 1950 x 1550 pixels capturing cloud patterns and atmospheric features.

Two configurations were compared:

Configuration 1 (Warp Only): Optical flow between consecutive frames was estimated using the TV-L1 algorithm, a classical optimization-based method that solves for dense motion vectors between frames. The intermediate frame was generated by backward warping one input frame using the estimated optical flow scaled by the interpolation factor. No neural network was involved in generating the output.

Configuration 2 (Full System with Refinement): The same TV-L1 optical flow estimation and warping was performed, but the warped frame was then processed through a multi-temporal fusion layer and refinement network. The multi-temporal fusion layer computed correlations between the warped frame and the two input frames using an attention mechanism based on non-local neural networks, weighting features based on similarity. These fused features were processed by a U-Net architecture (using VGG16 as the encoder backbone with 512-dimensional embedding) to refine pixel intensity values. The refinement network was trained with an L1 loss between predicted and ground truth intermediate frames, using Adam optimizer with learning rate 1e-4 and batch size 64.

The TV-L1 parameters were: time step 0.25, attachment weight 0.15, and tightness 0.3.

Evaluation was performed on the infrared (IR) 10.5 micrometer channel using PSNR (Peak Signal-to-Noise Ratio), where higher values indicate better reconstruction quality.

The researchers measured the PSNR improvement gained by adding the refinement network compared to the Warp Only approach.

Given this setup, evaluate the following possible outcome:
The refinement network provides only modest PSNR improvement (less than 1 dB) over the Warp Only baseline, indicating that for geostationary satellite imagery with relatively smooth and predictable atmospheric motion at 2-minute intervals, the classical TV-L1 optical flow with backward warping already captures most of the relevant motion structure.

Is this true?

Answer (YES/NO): NO